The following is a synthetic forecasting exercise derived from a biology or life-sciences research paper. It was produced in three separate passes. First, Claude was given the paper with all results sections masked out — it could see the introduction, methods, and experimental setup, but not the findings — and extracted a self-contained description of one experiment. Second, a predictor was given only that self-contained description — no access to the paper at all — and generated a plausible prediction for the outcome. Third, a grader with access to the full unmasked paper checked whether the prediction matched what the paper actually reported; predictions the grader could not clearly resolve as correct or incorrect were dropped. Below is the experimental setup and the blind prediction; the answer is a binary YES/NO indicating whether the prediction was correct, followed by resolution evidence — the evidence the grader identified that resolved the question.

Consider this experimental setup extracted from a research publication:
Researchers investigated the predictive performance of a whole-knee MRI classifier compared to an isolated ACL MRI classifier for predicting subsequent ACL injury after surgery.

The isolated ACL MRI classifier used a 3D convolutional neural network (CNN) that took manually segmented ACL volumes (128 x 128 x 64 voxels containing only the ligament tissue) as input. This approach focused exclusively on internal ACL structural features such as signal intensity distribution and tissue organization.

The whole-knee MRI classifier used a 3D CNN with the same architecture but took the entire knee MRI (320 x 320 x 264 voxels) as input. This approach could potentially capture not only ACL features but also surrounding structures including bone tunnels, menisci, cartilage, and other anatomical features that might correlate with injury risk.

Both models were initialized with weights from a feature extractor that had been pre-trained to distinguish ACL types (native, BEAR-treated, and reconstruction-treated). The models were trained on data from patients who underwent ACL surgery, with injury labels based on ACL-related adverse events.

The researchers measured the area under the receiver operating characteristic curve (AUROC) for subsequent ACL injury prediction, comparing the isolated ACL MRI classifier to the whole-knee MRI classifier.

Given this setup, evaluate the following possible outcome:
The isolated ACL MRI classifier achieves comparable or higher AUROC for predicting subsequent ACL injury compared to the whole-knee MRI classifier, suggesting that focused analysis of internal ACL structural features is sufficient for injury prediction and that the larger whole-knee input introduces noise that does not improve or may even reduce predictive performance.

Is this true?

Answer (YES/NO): YES